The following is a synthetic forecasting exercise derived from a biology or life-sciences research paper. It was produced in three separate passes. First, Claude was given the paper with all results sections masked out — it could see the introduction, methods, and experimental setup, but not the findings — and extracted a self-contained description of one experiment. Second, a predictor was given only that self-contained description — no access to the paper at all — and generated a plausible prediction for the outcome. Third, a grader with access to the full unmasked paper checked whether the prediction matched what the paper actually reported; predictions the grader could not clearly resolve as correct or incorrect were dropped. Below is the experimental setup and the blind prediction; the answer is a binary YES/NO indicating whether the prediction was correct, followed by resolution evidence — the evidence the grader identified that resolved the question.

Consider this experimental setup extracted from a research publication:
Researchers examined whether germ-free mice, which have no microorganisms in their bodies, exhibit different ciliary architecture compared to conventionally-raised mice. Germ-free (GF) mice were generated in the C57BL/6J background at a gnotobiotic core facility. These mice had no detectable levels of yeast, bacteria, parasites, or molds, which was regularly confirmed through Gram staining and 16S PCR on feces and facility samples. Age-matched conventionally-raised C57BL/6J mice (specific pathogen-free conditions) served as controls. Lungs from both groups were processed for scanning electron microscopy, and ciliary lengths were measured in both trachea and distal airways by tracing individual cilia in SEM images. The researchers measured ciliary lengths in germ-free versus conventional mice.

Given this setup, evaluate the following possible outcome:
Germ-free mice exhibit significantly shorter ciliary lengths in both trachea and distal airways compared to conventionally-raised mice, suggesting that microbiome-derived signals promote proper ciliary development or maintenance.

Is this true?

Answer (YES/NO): NO